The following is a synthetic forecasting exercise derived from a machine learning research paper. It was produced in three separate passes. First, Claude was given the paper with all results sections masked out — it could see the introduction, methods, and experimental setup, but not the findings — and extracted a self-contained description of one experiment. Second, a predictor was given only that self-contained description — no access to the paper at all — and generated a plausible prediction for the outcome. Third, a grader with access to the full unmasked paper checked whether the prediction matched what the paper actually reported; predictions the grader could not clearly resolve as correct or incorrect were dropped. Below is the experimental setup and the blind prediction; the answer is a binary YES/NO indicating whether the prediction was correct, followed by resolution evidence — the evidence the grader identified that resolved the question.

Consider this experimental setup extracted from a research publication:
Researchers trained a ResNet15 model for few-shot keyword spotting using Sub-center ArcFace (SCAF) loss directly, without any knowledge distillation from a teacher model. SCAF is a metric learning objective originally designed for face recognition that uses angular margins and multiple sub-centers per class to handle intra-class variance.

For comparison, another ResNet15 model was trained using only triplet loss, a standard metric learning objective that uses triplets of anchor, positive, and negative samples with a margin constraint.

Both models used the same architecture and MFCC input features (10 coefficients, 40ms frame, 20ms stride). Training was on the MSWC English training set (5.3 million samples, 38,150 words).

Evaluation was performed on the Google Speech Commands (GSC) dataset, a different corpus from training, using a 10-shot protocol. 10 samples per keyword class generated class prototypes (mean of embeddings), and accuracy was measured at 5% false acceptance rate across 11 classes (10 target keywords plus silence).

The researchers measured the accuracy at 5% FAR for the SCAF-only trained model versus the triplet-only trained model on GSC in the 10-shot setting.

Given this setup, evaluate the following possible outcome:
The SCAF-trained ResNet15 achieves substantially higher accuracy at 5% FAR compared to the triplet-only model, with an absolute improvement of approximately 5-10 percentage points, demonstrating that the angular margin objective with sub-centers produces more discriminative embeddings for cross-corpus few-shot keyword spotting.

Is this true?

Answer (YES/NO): NO